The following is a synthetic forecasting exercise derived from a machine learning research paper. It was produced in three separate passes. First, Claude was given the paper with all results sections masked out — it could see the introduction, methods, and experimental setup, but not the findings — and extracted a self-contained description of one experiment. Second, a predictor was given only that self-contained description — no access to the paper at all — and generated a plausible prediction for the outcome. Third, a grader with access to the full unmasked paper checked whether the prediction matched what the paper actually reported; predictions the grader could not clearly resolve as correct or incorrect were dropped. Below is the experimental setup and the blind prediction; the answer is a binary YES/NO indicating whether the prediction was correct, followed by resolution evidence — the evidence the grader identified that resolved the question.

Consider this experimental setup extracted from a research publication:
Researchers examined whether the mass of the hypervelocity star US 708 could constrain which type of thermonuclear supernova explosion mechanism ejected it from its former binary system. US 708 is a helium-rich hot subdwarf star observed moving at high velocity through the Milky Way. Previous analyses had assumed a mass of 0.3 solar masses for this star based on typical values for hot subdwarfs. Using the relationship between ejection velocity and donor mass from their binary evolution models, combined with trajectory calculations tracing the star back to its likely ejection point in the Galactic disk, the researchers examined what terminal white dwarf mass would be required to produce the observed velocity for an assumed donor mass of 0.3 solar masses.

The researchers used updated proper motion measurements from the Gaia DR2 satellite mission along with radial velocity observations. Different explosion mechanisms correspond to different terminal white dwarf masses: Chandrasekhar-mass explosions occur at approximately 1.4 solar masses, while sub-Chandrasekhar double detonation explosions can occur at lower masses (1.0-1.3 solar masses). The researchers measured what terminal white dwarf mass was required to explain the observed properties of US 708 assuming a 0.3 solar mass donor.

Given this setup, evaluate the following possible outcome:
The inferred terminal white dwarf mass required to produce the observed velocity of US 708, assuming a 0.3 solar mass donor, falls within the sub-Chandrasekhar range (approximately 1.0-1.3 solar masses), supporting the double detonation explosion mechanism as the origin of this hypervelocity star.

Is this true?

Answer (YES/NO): YES